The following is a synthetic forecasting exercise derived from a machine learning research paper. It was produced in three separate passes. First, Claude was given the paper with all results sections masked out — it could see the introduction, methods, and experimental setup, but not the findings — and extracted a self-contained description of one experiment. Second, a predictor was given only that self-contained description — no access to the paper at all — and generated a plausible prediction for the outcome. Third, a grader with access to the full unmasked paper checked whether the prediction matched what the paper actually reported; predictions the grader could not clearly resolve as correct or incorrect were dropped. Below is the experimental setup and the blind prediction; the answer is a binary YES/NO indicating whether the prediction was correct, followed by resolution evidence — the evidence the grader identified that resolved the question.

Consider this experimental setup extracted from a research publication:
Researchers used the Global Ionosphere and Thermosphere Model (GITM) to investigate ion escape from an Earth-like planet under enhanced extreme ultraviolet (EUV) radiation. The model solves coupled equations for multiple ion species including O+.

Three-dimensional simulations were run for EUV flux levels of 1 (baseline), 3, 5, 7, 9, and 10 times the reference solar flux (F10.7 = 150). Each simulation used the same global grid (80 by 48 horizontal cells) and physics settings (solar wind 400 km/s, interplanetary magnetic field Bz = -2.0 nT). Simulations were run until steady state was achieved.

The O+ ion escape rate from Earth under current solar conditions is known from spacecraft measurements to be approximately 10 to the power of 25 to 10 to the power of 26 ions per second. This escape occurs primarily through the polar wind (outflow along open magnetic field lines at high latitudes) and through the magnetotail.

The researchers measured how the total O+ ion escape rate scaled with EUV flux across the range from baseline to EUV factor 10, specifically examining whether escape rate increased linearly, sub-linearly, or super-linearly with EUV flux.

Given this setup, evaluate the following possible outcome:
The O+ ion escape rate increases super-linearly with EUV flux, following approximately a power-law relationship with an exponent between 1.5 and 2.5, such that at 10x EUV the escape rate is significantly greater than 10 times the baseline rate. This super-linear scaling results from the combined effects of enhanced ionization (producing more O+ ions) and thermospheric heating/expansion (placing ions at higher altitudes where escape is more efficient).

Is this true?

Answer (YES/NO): YES